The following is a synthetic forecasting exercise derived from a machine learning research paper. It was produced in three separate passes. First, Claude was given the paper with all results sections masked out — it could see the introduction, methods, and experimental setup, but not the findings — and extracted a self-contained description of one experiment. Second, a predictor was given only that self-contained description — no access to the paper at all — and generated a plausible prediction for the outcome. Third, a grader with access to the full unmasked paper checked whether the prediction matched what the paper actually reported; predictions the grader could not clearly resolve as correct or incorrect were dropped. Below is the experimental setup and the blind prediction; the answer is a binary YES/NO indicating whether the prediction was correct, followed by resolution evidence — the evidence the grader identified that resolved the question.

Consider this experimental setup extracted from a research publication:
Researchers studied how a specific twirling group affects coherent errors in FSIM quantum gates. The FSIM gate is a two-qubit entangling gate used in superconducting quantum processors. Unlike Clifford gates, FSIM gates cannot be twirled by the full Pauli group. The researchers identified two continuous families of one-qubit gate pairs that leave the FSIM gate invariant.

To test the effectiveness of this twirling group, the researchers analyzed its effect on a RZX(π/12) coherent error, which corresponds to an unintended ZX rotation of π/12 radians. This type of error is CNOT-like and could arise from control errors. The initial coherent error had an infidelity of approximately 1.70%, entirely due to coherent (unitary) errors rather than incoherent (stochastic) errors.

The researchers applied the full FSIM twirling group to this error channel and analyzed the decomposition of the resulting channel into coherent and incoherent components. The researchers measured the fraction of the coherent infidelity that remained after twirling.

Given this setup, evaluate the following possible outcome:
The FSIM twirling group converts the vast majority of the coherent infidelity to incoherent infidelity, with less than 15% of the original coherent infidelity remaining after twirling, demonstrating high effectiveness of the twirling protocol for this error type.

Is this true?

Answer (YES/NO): YES